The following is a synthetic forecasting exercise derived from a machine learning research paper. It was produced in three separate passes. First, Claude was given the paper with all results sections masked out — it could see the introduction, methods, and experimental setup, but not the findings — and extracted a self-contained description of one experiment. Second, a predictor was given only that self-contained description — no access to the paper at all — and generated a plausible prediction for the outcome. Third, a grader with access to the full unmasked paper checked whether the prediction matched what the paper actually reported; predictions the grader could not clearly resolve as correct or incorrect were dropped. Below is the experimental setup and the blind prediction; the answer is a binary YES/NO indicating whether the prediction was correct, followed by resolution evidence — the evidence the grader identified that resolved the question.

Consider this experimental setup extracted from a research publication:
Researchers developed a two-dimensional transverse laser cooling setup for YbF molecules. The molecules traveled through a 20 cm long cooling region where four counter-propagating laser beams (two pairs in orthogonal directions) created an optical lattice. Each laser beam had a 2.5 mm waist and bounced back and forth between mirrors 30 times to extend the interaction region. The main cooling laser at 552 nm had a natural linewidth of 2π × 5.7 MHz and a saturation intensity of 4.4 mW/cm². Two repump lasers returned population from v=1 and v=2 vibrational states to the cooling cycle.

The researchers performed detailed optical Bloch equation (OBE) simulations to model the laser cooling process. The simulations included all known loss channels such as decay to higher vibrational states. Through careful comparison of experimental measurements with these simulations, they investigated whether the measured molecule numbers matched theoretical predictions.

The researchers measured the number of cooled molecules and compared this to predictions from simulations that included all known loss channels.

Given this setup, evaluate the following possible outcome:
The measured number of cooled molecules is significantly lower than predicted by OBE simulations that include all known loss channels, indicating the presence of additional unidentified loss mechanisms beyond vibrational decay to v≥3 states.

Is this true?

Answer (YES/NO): YES